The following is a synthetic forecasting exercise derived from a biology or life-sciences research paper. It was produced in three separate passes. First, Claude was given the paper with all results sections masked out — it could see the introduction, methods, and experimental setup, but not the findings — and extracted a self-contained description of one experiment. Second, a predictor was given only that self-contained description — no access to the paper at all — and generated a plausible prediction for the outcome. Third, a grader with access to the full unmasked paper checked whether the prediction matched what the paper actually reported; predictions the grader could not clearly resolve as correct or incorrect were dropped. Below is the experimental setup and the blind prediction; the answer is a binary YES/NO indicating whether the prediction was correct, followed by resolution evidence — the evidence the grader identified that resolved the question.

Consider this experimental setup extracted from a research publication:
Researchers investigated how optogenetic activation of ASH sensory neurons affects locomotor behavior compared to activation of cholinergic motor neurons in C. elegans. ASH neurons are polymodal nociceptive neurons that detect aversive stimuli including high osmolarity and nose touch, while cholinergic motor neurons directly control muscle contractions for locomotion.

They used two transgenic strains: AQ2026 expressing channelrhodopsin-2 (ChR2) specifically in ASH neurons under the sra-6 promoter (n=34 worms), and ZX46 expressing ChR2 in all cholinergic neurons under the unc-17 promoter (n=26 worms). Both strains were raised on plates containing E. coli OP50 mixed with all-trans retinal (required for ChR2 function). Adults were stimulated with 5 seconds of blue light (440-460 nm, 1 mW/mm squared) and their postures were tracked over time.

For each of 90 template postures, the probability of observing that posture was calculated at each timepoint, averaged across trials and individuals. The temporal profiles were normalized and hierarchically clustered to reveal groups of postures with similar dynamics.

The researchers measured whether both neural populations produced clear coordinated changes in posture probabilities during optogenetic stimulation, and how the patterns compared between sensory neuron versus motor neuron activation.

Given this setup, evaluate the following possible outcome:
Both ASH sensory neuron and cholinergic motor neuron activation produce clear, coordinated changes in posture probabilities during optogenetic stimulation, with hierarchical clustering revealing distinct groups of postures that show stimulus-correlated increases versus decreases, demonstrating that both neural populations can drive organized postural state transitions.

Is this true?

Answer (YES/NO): YES